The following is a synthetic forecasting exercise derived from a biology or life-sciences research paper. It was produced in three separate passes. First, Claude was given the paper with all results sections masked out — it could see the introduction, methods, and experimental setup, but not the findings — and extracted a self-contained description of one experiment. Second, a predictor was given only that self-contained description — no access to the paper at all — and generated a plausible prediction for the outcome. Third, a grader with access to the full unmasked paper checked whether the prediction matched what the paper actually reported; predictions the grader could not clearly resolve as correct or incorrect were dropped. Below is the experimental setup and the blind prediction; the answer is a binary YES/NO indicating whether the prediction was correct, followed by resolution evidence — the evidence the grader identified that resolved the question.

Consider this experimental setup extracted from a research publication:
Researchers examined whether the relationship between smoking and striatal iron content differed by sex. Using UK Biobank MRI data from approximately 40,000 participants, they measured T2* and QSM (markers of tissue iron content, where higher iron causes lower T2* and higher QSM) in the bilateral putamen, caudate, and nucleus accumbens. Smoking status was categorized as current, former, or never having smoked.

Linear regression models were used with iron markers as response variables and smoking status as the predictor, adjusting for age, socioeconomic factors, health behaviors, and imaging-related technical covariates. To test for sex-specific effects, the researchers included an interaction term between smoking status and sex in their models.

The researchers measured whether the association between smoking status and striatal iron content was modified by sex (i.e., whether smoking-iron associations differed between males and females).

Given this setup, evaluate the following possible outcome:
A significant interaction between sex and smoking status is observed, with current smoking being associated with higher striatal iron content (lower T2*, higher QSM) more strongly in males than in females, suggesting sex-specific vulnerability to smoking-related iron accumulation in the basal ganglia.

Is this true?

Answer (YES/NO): NO